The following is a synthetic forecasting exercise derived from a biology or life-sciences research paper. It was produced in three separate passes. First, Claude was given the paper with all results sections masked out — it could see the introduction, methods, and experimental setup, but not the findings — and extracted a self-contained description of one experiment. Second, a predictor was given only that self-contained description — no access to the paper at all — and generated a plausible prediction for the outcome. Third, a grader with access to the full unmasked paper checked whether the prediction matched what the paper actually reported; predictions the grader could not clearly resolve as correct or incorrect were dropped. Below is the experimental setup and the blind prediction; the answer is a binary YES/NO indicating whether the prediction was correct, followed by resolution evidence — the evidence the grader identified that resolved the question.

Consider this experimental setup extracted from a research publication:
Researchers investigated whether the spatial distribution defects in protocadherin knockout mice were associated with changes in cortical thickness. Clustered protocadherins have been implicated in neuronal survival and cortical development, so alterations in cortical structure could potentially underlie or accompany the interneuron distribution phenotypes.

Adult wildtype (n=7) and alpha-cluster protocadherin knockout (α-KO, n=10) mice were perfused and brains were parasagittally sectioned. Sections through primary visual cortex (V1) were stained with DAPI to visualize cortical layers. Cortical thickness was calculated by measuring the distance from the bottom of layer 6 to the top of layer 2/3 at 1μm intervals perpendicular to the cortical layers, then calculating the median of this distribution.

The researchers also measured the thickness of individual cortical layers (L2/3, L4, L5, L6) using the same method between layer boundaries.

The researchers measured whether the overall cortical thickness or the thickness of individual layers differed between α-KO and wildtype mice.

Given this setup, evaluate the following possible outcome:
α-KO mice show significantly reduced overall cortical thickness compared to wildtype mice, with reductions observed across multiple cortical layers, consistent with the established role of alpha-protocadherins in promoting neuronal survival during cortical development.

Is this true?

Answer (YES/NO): NO